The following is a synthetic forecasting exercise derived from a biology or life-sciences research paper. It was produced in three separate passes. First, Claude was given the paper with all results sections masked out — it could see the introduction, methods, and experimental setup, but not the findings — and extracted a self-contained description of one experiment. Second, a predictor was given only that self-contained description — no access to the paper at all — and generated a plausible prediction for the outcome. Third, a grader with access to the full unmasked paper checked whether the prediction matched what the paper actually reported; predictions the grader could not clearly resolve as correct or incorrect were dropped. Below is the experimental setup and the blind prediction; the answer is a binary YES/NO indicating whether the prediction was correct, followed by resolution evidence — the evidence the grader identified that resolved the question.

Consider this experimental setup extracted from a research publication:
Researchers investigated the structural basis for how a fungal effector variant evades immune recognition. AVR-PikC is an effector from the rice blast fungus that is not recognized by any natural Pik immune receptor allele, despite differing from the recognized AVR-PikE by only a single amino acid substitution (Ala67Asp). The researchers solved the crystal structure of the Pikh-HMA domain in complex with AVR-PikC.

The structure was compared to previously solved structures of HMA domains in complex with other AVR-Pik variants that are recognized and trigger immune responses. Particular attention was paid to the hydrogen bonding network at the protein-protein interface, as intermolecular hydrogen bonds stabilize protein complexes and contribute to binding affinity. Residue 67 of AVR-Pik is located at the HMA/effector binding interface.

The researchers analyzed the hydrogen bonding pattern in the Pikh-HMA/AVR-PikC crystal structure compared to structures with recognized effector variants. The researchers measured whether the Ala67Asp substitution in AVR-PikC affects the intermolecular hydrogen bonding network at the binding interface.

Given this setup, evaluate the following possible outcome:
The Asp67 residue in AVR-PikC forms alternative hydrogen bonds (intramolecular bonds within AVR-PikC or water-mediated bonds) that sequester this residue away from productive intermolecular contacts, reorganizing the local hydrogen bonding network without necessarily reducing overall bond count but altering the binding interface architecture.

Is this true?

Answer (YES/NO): NO